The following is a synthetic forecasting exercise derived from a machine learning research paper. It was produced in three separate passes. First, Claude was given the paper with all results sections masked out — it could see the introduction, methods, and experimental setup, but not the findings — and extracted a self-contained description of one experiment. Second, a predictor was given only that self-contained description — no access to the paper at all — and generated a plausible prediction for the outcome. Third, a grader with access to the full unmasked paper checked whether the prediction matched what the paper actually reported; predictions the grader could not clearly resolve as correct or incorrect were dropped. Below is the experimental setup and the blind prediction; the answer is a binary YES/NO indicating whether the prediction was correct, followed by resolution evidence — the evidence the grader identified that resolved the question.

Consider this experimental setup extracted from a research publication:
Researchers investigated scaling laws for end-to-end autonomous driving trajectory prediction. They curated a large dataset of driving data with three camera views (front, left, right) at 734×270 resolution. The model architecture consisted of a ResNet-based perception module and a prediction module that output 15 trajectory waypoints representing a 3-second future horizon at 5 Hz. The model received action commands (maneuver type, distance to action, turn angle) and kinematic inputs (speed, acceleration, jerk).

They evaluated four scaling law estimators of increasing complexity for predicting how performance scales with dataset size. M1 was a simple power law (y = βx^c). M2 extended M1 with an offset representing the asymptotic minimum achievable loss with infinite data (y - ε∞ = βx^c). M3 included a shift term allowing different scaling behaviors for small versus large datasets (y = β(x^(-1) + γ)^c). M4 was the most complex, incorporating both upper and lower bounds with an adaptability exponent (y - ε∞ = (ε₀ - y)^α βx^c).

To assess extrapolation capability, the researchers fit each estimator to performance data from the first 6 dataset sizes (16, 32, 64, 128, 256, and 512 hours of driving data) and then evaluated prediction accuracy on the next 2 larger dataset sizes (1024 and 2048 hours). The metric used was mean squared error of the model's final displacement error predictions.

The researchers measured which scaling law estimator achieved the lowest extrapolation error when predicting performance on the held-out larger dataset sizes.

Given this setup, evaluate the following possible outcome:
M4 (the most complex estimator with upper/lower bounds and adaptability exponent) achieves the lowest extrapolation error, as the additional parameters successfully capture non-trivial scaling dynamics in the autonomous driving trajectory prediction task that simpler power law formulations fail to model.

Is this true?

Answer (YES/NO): NO